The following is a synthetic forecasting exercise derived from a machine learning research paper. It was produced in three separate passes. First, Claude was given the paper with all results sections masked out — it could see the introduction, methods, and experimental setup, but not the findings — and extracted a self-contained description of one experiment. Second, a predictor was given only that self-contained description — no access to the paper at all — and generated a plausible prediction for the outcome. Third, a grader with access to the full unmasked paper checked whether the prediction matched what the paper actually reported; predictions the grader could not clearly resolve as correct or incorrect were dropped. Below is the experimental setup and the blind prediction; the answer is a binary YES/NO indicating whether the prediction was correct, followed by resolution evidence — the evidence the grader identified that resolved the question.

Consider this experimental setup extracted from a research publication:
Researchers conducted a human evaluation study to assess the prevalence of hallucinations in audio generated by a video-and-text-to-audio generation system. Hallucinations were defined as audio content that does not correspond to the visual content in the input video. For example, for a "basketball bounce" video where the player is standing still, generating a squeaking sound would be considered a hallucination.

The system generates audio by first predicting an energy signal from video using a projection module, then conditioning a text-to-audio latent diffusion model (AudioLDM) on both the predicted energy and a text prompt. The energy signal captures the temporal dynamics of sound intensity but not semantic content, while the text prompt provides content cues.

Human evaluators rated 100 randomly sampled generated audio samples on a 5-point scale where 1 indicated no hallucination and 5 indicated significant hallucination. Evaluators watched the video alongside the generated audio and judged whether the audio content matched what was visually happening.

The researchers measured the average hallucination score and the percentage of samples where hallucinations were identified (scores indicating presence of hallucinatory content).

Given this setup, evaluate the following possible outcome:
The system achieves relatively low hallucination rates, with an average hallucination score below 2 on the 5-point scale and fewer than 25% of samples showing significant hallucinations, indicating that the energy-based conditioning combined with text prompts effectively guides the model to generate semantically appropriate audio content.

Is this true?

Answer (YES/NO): NO